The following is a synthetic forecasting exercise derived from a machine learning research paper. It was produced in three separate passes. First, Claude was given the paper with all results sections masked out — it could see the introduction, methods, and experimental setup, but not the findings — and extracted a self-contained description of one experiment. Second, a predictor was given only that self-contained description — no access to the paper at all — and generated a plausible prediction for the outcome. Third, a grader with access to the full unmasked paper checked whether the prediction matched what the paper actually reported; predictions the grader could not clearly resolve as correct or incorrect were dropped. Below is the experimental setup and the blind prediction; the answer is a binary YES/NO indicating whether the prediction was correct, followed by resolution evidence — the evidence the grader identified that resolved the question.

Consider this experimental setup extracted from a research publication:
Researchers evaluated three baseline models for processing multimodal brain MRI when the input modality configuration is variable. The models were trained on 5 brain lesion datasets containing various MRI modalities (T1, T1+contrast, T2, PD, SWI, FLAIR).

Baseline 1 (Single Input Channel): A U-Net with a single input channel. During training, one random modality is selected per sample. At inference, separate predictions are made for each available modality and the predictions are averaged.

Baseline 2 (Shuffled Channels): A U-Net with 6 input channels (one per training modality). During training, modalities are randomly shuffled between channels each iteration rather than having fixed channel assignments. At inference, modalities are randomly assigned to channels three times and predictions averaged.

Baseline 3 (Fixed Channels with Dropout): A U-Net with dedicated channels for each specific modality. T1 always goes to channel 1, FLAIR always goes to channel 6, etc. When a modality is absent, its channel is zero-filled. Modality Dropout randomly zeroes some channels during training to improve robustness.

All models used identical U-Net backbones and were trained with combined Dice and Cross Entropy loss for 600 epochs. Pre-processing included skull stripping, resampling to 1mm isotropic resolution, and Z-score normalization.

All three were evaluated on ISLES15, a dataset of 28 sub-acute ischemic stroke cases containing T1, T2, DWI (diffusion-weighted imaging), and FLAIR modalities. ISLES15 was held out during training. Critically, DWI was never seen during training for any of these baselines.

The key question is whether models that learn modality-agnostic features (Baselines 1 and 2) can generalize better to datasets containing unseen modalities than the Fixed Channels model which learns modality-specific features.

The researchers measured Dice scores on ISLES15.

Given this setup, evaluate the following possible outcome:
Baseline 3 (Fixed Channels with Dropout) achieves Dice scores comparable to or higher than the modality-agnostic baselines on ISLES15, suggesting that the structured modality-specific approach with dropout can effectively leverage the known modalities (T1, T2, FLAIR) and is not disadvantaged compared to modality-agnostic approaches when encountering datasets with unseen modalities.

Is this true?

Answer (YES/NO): YES